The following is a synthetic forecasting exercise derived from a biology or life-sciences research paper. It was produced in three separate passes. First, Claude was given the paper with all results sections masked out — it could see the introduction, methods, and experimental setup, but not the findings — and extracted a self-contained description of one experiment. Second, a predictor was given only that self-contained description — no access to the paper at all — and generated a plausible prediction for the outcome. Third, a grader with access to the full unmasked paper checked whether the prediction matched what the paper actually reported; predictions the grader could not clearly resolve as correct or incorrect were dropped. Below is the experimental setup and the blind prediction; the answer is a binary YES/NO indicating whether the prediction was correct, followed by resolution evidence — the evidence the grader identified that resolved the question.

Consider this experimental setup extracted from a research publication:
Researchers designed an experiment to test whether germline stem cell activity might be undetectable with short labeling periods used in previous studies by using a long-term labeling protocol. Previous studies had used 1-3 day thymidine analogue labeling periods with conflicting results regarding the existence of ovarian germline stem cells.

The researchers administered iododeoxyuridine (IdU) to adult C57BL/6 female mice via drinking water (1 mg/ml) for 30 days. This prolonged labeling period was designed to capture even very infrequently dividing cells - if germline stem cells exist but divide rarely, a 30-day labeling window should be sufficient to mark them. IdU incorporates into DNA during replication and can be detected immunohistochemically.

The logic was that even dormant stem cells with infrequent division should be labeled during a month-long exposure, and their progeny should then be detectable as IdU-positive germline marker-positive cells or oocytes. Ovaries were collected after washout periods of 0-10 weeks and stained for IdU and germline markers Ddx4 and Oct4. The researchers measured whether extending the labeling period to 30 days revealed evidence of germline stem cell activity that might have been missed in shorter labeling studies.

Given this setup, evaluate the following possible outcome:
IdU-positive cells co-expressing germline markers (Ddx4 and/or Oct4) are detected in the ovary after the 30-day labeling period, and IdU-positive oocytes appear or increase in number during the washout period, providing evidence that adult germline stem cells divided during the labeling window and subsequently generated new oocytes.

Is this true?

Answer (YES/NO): NO